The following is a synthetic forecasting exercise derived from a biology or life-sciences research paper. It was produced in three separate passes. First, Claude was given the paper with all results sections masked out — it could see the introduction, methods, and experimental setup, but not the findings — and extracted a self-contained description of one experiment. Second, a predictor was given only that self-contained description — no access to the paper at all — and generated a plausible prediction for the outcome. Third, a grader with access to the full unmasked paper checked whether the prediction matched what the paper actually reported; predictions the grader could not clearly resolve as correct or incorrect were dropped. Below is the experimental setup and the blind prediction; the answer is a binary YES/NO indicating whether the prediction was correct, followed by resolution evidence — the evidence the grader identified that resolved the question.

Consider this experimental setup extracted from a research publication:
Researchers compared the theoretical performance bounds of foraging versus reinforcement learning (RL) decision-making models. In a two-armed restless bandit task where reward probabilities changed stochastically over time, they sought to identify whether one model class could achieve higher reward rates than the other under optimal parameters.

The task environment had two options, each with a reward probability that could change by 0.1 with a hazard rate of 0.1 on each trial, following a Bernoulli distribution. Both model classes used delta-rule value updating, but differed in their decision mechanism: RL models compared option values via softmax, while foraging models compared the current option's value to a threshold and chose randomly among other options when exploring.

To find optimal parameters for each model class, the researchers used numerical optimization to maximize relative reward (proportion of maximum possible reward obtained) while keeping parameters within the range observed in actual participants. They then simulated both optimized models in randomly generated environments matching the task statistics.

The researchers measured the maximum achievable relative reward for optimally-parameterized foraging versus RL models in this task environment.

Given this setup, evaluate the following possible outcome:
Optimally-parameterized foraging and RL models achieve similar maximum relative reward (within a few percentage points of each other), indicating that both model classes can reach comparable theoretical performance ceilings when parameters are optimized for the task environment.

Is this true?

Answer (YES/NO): NO